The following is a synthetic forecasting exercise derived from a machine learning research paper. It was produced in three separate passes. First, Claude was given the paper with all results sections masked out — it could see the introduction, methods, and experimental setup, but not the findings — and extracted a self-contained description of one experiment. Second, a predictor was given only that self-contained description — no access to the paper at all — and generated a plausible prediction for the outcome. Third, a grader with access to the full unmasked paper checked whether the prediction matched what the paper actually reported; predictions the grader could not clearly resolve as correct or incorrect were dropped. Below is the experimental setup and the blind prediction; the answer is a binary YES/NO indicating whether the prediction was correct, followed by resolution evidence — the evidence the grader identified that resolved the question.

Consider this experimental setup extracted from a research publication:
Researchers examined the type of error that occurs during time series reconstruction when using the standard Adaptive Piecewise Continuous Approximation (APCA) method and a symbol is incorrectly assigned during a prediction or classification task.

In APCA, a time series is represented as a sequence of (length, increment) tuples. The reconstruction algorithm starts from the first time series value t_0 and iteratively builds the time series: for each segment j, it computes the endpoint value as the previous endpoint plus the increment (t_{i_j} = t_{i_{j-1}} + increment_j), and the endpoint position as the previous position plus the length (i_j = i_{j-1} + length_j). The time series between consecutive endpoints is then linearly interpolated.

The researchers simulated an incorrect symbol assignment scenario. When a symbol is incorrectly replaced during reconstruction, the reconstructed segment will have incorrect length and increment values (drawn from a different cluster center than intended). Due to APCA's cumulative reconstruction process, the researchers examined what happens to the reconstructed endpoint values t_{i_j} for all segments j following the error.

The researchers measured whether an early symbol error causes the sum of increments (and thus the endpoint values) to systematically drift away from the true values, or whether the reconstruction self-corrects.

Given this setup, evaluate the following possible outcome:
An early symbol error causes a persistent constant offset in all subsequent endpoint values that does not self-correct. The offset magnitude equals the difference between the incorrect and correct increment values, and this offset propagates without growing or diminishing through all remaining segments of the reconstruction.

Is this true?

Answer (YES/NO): NO